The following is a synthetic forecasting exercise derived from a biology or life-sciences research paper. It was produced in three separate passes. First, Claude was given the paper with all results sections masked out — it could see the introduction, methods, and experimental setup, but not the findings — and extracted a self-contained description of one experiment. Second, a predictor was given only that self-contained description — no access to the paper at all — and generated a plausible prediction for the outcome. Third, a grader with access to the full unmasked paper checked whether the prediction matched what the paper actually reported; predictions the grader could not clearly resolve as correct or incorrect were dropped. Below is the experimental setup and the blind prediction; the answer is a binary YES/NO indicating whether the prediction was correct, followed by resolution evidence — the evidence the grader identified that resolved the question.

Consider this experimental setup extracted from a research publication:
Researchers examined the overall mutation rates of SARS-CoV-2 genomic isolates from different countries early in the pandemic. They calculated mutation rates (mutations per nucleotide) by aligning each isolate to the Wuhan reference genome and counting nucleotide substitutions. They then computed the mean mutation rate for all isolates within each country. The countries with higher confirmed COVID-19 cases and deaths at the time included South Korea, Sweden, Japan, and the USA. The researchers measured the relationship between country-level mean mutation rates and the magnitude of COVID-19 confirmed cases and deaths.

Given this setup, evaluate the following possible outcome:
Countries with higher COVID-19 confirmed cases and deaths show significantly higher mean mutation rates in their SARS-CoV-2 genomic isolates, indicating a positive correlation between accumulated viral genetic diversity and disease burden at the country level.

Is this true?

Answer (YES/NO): YES